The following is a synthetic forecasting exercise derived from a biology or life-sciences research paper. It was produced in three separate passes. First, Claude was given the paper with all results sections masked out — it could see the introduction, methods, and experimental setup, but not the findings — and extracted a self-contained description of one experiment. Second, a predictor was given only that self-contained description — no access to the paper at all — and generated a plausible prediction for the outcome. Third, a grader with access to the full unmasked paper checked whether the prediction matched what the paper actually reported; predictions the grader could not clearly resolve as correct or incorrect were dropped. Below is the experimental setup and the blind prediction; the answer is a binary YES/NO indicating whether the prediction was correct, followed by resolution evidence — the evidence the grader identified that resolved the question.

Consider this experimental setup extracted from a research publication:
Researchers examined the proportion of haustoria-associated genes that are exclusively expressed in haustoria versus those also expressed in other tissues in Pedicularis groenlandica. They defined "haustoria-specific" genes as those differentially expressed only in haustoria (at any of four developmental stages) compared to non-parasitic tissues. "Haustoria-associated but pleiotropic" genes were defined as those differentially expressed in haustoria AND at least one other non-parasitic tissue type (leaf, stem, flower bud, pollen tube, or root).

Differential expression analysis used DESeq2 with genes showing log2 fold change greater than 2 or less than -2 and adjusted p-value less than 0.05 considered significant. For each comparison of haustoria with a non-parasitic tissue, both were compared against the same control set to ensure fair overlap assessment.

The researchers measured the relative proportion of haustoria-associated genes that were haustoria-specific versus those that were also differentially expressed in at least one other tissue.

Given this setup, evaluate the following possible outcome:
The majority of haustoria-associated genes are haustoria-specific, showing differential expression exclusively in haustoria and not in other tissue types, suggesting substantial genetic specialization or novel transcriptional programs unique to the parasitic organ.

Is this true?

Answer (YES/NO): NO